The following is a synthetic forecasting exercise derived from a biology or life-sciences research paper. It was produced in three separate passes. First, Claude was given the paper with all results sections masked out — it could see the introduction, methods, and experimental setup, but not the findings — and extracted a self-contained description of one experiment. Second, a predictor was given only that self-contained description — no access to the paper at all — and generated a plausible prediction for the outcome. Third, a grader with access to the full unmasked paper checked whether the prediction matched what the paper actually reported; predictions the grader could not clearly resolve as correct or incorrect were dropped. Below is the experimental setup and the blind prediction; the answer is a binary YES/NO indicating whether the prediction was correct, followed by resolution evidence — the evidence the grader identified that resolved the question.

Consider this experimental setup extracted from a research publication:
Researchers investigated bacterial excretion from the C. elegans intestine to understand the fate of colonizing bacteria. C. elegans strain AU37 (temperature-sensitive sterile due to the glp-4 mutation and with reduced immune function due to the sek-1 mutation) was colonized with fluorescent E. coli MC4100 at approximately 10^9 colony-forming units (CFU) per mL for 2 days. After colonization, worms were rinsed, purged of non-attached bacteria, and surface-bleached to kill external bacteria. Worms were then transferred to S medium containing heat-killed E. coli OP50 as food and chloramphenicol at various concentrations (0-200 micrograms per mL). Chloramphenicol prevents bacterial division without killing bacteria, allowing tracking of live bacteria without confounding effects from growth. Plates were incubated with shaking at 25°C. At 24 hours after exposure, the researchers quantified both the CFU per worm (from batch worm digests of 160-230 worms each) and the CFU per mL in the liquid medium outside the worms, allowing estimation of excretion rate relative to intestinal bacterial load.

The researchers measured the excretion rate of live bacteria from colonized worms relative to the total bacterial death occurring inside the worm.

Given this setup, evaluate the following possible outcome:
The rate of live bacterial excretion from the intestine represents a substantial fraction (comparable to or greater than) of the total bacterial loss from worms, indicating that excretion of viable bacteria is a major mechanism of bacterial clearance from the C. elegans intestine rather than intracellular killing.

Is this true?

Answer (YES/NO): NO